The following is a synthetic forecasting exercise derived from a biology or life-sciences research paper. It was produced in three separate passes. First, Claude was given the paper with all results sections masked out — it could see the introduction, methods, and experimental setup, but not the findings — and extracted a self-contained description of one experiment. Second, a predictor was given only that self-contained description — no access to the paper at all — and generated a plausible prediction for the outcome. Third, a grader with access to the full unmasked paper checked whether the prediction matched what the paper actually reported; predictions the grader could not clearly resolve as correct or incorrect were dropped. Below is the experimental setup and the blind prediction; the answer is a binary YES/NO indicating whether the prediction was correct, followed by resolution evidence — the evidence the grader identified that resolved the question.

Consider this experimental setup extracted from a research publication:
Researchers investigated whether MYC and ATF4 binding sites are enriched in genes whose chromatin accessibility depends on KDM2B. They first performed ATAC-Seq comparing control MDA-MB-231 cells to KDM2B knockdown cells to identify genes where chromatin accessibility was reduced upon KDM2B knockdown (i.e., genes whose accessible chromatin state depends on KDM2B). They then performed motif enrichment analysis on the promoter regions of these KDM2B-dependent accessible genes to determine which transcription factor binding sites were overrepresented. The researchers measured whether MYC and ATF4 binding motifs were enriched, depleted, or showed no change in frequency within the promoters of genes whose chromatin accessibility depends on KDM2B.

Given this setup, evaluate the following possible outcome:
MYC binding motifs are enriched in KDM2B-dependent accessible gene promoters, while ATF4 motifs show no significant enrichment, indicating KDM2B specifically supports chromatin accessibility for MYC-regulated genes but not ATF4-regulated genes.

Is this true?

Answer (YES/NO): NO